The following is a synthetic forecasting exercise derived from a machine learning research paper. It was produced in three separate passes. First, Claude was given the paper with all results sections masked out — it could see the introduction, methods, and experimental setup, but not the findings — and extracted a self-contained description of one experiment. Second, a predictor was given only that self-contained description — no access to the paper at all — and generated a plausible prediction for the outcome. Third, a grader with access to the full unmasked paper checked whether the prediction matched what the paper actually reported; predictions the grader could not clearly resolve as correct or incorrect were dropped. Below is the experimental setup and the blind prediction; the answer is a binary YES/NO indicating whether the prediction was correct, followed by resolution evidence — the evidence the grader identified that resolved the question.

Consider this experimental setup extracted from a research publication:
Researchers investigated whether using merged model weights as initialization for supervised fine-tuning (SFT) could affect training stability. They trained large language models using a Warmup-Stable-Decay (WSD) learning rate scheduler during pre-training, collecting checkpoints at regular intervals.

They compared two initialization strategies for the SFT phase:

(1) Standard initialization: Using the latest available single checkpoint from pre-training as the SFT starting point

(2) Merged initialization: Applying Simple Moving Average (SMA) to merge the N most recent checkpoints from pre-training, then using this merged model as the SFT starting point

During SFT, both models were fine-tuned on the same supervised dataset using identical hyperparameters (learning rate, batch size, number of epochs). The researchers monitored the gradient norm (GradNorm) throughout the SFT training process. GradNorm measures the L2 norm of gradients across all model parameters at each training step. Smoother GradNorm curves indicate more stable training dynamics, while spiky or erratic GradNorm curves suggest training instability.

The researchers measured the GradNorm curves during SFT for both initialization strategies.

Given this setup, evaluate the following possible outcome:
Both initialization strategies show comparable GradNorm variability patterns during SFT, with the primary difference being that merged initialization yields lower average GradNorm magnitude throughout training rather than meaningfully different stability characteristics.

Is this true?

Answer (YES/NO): NO